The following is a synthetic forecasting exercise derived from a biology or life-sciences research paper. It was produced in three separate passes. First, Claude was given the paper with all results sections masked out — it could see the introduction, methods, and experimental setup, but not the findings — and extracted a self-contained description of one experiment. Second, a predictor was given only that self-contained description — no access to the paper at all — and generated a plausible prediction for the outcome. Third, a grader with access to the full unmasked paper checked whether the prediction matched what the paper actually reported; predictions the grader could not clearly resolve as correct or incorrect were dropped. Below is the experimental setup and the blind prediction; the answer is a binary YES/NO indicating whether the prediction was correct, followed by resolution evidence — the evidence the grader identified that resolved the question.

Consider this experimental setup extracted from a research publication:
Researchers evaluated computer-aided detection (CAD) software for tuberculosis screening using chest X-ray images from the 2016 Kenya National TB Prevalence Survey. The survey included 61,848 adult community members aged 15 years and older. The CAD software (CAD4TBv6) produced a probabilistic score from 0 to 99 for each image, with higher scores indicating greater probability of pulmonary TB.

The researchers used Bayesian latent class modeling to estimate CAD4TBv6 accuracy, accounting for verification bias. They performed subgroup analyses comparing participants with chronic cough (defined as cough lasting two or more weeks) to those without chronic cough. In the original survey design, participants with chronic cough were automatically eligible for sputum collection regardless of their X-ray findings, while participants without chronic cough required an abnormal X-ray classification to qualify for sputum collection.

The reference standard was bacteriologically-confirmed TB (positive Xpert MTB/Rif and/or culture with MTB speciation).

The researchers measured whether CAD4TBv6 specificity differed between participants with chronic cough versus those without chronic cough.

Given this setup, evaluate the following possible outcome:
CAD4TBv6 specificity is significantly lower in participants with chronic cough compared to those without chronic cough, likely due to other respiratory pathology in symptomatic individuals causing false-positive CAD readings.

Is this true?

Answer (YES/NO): NO